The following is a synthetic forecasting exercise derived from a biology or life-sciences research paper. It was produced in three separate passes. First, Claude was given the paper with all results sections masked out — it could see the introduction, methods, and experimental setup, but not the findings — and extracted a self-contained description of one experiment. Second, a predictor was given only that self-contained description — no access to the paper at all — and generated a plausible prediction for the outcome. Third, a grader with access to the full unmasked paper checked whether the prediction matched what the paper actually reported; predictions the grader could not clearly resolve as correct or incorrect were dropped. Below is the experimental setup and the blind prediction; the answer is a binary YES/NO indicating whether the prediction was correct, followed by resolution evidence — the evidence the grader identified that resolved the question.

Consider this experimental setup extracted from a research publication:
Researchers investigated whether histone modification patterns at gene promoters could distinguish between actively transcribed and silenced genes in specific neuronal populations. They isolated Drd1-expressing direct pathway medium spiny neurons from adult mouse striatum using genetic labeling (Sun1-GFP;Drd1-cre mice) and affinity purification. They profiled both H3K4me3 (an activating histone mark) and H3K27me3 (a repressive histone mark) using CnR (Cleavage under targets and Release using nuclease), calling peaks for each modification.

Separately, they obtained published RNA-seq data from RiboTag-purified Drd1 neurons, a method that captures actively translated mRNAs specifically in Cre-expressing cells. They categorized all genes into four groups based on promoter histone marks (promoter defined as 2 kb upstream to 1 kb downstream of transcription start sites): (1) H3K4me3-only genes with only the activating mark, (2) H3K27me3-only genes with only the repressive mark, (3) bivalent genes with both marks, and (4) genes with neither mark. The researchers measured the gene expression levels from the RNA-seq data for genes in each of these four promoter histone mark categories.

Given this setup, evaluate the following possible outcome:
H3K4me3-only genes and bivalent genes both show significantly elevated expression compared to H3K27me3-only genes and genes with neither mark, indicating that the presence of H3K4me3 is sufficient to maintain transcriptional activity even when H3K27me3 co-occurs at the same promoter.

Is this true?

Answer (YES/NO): NO